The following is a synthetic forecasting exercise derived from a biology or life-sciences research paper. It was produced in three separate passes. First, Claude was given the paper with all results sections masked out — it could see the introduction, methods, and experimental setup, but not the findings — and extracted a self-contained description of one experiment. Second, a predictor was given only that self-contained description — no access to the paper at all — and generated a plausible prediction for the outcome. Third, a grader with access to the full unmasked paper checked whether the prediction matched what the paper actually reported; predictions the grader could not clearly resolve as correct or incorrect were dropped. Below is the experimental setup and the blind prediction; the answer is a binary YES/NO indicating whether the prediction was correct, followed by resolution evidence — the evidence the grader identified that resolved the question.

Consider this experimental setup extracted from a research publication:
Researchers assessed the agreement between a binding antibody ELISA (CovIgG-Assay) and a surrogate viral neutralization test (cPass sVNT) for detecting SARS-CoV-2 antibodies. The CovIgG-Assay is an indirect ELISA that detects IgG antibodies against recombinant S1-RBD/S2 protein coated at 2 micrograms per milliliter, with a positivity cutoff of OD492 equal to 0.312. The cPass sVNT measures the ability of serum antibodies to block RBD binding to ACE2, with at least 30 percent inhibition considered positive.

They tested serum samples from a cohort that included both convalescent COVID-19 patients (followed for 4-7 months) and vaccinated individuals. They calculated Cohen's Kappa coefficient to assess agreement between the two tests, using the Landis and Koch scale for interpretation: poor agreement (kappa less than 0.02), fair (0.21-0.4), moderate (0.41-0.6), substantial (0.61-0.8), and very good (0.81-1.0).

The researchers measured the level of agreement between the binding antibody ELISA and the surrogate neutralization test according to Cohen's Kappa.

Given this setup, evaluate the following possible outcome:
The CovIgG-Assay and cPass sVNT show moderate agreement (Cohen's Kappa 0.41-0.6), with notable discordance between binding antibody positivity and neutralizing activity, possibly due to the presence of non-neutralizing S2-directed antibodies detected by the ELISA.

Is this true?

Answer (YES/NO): YES